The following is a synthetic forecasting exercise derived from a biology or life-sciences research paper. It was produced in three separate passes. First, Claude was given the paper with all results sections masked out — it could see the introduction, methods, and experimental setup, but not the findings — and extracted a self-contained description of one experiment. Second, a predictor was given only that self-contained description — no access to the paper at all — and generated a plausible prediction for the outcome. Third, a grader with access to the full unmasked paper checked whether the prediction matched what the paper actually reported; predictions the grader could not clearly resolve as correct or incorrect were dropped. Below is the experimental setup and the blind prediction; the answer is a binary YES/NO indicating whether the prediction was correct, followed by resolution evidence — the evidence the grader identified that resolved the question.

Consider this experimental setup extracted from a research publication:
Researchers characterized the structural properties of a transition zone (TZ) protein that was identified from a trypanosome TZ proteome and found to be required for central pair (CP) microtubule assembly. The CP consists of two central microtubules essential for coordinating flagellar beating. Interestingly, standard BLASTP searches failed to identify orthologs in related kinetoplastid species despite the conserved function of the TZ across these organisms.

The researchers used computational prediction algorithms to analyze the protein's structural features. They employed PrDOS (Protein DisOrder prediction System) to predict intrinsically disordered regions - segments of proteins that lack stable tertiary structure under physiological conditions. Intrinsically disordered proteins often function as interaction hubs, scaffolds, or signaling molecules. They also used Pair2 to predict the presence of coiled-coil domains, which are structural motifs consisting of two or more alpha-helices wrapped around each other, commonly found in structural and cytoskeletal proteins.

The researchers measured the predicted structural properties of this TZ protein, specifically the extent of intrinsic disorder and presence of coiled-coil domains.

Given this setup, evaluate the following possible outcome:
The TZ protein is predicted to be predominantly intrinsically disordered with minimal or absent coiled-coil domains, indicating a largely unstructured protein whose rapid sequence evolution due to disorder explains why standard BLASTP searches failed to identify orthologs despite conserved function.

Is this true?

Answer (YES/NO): NO